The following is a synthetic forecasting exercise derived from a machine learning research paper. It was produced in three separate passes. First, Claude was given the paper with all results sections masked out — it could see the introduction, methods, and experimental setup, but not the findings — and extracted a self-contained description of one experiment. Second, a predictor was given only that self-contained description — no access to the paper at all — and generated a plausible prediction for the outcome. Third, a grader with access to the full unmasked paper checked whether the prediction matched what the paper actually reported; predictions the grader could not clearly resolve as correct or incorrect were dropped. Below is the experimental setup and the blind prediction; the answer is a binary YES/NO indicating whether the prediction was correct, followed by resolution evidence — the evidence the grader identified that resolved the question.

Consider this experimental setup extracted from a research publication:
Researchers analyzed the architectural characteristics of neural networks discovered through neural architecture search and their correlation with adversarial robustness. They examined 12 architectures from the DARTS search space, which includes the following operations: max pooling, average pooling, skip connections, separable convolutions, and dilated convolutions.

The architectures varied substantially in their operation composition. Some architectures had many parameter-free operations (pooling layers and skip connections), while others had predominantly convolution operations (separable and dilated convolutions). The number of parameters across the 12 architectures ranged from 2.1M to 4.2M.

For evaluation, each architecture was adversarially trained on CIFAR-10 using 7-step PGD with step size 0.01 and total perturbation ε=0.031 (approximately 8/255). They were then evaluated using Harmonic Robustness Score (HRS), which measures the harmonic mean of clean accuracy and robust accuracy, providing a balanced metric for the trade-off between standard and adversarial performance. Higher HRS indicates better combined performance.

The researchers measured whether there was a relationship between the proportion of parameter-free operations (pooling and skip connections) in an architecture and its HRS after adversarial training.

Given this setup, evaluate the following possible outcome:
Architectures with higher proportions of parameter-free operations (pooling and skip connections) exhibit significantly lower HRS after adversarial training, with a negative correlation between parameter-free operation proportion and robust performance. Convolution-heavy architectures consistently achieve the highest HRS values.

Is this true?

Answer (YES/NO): YES